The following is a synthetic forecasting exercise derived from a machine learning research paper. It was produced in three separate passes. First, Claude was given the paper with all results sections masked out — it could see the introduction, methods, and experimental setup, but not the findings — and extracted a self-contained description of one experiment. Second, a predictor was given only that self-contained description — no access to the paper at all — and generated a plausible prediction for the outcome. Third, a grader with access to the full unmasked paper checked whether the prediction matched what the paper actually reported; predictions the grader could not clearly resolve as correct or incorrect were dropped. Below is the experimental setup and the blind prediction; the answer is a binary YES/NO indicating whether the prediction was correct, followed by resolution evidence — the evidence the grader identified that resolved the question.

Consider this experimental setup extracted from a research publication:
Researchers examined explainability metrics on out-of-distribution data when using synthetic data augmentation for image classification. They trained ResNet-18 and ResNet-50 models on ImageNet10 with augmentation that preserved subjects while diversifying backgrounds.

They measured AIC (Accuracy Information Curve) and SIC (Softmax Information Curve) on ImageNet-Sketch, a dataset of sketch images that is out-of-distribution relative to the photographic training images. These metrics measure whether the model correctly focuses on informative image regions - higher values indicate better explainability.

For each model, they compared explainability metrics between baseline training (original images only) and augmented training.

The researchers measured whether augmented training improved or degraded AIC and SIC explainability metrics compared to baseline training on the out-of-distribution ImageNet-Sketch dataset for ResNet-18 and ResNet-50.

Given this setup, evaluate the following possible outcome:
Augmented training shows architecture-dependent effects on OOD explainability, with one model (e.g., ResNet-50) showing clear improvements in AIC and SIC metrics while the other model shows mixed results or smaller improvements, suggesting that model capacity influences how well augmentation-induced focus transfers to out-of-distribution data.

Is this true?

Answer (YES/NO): NO